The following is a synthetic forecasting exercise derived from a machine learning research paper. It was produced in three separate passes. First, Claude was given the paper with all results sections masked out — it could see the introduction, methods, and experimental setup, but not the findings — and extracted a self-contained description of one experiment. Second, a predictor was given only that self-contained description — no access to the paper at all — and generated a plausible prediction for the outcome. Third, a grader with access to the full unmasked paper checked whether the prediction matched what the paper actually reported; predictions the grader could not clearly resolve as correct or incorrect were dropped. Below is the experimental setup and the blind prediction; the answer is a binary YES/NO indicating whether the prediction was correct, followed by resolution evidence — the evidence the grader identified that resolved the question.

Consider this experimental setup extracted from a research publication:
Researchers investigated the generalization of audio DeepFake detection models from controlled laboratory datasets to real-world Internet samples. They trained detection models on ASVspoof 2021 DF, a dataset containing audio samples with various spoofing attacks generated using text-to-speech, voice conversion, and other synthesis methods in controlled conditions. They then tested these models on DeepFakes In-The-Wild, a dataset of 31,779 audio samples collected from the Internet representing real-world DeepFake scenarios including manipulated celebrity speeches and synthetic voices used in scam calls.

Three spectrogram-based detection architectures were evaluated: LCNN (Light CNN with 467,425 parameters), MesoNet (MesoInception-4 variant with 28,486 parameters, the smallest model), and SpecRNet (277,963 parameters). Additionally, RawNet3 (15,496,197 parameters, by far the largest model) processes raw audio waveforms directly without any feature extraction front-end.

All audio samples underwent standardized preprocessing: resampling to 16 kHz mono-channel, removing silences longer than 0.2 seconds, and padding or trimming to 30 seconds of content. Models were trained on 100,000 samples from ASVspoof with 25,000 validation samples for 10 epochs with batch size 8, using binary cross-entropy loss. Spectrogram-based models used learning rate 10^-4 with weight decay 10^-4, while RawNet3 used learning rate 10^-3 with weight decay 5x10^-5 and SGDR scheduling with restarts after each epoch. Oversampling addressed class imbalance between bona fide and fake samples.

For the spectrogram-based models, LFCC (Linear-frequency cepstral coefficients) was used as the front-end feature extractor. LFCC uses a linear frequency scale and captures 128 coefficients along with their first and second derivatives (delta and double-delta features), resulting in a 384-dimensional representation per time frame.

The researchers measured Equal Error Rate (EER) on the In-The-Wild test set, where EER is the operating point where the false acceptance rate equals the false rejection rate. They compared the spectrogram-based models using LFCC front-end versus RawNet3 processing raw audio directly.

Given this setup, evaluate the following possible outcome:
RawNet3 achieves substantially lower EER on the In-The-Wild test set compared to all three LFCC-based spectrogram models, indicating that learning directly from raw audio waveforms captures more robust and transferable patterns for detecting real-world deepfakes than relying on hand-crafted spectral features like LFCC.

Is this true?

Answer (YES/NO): NO